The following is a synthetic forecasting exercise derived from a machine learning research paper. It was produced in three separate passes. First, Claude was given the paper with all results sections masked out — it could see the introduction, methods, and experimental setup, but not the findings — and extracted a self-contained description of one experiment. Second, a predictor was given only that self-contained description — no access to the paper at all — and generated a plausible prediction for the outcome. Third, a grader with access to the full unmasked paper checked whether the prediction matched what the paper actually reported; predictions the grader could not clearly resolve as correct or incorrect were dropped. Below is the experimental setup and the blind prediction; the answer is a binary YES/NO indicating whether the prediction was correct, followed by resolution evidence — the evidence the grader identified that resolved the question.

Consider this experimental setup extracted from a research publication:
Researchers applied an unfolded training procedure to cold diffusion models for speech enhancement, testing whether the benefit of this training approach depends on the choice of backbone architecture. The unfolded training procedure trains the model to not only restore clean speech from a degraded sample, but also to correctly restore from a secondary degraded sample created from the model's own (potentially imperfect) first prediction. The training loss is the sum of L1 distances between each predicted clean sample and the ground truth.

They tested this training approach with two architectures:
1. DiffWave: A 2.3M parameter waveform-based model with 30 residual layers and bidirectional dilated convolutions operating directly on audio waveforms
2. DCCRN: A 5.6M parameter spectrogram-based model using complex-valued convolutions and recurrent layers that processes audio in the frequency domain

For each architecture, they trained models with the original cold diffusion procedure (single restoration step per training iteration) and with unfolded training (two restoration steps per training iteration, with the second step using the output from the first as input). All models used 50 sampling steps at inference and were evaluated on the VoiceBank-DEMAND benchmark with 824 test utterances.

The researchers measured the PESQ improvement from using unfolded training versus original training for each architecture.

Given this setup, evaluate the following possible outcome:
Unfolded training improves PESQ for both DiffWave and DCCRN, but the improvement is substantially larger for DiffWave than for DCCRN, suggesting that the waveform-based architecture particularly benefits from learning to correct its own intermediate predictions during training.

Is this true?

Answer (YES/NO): NO